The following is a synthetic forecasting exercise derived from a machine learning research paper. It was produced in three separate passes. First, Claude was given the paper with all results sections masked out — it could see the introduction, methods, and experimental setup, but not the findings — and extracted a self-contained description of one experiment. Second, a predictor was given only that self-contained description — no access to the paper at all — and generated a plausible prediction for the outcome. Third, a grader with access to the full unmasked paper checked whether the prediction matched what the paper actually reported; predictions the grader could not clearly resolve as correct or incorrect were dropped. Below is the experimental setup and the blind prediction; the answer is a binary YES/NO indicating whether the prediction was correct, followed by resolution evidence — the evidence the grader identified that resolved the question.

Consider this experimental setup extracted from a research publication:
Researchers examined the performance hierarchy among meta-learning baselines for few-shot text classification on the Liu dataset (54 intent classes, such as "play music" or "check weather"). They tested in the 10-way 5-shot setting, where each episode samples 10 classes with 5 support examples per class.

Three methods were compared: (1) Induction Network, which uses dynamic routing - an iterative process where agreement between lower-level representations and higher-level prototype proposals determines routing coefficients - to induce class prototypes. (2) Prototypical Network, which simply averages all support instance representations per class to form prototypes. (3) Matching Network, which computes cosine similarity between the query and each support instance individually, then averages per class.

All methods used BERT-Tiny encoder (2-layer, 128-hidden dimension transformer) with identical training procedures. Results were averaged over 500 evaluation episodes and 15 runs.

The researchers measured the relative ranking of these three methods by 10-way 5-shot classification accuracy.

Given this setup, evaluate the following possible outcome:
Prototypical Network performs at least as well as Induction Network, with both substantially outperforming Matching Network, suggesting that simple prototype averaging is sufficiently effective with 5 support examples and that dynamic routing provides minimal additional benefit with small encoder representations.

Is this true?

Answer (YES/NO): NO